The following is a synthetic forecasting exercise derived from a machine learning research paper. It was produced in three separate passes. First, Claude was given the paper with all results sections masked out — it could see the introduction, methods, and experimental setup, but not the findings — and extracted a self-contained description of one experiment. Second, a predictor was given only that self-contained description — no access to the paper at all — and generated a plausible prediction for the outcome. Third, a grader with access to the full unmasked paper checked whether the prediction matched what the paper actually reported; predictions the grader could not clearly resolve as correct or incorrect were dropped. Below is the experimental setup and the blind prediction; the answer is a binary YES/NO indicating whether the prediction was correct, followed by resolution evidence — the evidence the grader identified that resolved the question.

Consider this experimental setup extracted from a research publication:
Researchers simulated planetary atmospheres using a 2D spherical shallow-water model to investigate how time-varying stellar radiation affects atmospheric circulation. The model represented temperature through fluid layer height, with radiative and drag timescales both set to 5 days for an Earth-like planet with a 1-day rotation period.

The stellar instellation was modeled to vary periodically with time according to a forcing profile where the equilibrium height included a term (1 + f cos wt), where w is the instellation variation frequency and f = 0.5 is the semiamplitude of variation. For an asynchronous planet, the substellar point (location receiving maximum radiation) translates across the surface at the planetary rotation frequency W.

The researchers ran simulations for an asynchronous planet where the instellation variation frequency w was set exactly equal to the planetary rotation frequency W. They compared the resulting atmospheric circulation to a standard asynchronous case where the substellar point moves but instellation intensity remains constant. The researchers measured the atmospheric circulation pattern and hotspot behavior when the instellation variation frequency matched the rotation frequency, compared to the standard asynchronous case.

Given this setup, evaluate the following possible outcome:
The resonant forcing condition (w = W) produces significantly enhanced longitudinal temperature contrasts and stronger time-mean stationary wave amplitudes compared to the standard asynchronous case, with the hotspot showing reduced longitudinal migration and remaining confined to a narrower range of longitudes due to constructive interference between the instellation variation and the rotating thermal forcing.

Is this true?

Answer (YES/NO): NO